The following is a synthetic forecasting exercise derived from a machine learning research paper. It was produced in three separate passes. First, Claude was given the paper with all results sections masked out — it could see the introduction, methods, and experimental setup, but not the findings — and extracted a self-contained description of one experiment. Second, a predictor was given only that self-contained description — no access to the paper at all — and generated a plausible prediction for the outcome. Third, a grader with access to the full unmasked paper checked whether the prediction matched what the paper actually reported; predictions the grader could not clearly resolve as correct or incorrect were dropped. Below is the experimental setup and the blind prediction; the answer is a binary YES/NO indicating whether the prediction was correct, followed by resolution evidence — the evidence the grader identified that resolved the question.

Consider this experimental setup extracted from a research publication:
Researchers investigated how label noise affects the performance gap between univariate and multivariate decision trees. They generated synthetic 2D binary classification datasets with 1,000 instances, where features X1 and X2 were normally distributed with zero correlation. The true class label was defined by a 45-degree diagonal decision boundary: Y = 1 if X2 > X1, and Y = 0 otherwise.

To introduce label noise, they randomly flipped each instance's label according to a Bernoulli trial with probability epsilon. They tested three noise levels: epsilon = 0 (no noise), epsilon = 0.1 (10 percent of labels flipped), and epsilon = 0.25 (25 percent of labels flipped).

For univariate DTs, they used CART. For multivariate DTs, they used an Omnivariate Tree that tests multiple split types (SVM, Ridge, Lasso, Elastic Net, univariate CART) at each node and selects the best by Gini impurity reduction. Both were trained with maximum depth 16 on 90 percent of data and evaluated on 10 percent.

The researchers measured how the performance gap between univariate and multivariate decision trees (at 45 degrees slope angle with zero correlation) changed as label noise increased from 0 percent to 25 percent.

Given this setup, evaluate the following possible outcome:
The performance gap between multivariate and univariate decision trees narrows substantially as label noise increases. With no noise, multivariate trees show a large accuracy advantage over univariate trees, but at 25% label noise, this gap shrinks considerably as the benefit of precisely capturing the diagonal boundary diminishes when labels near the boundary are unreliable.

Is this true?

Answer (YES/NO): NO